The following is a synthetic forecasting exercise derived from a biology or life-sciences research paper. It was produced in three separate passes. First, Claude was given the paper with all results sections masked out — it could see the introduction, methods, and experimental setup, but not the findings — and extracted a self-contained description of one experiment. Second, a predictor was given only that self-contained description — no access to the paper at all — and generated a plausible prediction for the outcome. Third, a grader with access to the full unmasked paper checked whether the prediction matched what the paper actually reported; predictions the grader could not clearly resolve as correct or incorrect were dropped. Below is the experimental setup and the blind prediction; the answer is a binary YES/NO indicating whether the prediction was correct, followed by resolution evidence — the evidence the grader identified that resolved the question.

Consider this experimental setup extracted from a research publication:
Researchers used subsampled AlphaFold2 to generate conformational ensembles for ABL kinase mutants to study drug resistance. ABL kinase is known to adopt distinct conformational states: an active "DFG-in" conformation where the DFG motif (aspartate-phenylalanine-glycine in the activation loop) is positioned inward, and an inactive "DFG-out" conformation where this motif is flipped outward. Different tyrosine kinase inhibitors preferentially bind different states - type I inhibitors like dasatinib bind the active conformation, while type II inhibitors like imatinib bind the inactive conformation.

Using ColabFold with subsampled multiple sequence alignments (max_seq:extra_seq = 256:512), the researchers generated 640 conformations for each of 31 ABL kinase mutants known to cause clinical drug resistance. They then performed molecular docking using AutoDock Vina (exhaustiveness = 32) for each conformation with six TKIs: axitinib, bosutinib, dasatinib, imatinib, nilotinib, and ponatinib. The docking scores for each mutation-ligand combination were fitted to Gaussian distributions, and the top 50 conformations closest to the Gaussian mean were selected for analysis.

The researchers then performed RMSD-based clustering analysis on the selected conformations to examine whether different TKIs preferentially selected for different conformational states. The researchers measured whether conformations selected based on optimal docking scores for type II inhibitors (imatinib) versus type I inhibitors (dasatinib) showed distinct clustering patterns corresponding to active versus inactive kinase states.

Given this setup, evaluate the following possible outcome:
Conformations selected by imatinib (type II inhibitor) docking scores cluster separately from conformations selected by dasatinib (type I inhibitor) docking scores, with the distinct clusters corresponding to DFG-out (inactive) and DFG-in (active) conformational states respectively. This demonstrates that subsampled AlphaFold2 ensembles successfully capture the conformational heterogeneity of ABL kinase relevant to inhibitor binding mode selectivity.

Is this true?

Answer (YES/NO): NO